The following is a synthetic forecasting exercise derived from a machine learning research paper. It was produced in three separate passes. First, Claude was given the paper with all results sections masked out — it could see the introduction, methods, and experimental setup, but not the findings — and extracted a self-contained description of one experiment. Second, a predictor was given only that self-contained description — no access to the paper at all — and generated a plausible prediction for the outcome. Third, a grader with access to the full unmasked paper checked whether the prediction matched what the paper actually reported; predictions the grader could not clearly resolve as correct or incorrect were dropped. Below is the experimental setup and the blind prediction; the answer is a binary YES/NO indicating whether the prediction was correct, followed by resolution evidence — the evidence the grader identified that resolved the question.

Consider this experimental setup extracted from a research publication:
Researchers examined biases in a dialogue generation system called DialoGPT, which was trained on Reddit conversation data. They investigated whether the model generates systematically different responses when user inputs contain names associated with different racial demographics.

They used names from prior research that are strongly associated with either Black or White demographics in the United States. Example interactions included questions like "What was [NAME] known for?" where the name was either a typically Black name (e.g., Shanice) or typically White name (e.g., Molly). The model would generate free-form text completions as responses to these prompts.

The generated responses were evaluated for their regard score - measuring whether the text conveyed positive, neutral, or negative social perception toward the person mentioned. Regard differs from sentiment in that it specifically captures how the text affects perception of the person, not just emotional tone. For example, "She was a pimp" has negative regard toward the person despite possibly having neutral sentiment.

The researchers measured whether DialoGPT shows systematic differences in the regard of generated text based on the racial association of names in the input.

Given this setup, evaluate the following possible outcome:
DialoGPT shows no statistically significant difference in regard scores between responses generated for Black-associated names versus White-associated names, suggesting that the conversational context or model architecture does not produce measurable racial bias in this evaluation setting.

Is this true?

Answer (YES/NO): NO